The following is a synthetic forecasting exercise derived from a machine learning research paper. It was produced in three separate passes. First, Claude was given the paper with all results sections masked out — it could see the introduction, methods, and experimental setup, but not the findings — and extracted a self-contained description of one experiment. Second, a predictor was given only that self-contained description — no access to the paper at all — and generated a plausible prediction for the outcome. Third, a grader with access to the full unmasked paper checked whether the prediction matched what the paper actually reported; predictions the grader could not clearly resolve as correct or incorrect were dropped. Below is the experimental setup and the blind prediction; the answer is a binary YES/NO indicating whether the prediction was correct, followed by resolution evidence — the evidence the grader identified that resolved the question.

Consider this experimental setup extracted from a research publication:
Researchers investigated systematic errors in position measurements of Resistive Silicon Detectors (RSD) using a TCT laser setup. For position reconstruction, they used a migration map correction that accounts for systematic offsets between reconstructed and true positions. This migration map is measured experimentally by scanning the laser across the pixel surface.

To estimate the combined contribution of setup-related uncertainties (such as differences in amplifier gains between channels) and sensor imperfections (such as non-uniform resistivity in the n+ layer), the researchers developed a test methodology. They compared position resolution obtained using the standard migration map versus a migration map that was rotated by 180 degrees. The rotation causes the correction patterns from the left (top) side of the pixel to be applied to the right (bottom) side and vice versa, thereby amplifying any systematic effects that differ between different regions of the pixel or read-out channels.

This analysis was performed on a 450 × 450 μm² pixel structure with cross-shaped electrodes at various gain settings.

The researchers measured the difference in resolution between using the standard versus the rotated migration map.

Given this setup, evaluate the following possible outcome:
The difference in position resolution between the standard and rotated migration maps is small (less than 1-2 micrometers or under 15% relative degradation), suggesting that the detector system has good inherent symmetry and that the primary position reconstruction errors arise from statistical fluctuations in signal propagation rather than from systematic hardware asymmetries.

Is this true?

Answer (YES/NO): YES